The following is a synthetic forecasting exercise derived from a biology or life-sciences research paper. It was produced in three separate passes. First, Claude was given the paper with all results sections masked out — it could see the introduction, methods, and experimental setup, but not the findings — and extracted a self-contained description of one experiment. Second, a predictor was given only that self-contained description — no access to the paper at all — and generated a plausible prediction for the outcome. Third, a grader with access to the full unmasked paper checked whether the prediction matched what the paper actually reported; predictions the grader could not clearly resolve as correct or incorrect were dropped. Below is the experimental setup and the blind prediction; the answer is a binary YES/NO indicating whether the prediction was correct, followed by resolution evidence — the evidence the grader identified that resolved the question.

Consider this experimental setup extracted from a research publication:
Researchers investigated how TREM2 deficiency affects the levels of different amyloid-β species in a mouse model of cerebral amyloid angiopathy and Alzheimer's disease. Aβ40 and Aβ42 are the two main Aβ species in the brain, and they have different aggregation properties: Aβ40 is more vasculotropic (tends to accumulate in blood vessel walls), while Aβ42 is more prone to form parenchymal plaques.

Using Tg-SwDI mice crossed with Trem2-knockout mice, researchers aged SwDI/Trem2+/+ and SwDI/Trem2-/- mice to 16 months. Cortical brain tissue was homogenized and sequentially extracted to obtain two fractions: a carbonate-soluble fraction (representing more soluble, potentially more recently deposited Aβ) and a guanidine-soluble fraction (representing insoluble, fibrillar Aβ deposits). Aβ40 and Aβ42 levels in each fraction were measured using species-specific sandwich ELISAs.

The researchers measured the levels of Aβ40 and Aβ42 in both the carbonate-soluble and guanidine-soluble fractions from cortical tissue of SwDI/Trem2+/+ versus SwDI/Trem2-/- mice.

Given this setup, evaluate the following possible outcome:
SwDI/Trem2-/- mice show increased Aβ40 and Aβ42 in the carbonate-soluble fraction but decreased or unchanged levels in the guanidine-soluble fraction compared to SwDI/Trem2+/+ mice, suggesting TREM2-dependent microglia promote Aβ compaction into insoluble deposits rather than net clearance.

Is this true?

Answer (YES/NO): NO